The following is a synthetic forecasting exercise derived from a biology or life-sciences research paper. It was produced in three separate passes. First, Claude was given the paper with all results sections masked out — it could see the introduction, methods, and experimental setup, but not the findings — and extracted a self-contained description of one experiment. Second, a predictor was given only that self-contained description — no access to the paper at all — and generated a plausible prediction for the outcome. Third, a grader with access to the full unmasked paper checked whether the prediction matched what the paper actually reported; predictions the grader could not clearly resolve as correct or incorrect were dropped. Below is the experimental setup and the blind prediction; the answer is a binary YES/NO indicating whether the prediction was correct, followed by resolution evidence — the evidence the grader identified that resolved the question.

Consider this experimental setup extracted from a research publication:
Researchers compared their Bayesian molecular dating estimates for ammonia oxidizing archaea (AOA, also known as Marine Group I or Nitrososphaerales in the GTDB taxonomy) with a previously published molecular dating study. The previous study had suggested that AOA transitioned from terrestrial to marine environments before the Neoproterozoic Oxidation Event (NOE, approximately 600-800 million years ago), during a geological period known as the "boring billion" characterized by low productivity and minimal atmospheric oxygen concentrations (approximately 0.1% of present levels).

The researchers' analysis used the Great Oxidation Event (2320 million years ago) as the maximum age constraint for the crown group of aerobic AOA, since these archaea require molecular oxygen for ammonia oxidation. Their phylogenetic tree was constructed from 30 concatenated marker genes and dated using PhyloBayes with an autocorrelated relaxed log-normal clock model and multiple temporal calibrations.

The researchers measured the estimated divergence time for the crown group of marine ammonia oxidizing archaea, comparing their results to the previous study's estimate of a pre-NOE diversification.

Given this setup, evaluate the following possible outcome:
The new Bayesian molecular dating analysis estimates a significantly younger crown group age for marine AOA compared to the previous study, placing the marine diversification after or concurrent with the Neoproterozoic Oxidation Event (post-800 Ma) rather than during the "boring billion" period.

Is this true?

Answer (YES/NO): YES